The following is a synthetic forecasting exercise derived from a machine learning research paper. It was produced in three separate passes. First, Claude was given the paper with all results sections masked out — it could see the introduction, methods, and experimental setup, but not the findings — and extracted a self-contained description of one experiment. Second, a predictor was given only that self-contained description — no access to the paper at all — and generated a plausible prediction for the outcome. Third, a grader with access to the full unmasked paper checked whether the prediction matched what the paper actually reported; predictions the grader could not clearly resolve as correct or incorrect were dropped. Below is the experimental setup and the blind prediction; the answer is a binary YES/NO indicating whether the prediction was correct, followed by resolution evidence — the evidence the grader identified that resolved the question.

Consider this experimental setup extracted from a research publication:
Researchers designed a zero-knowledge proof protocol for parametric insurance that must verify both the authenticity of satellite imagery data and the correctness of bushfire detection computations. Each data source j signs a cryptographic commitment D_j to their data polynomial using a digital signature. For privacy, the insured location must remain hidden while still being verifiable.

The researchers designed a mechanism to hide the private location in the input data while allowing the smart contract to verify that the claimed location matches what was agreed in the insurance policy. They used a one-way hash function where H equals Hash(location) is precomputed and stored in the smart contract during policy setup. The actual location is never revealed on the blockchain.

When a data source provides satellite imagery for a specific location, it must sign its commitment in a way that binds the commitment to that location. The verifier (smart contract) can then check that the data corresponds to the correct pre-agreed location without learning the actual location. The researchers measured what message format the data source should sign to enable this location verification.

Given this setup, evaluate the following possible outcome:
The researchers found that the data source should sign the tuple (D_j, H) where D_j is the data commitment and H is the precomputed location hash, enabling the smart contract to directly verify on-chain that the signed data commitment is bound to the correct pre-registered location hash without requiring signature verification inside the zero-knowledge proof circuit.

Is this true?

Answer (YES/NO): YES